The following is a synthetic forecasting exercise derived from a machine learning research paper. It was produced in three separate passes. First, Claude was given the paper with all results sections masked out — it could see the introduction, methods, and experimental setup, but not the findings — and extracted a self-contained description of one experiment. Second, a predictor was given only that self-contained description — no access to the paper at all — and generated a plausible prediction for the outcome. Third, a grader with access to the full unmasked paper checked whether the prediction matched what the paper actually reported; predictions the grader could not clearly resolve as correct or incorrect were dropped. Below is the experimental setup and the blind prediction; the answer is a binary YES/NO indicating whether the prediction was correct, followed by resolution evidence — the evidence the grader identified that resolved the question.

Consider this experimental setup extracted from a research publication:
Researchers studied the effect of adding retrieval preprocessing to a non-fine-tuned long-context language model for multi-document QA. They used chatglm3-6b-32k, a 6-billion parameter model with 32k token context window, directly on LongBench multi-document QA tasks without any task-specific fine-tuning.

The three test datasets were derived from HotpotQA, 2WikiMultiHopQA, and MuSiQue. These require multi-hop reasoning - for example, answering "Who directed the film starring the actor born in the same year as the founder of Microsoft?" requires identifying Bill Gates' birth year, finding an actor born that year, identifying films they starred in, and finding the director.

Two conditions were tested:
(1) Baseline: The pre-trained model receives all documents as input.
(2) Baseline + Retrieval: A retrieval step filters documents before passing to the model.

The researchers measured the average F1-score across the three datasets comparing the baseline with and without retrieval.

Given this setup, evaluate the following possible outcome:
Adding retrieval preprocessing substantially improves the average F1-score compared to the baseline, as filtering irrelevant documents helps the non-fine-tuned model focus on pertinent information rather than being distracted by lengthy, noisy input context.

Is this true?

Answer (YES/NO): NO